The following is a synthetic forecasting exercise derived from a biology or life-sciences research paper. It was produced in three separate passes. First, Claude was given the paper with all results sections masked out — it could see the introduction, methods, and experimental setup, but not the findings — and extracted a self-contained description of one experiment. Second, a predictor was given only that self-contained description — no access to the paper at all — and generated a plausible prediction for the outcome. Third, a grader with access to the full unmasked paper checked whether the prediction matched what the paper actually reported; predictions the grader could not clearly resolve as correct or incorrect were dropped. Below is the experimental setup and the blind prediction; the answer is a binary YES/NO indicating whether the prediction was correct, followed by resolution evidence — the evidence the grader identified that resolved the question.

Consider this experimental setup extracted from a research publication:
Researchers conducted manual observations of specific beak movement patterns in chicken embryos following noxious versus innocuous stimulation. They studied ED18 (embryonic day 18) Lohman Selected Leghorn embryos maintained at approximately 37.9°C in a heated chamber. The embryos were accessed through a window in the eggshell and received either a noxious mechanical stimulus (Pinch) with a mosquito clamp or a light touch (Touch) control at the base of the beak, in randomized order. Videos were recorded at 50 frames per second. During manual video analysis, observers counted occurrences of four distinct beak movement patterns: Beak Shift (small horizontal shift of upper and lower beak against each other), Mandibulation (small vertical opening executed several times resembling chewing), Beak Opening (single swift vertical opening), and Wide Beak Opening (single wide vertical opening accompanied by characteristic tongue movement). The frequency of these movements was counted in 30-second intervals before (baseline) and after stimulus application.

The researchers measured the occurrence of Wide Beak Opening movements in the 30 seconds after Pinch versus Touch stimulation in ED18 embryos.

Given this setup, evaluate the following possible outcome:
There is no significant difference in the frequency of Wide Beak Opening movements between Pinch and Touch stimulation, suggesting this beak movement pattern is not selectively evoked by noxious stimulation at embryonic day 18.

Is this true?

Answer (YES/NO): NO